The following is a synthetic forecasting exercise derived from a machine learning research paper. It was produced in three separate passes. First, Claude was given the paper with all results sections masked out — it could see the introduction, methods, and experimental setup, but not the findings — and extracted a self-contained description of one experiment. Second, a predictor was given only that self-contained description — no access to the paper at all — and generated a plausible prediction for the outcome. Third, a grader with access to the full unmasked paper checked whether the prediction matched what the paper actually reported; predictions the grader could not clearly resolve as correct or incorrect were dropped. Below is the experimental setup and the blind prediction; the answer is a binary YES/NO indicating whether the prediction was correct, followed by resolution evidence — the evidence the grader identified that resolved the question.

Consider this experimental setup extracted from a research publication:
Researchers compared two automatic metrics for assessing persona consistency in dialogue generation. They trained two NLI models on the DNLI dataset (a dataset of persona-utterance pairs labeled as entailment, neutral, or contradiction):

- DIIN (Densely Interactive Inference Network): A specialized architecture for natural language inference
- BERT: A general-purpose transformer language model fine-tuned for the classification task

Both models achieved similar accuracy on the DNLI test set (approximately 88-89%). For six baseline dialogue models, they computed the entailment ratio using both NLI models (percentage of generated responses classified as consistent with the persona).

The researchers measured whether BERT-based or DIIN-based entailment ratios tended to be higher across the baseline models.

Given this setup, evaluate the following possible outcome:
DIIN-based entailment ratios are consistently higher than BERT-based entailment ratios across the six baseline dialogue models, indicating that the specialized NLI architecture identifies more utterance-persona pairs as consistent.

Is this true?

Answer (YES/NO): YES